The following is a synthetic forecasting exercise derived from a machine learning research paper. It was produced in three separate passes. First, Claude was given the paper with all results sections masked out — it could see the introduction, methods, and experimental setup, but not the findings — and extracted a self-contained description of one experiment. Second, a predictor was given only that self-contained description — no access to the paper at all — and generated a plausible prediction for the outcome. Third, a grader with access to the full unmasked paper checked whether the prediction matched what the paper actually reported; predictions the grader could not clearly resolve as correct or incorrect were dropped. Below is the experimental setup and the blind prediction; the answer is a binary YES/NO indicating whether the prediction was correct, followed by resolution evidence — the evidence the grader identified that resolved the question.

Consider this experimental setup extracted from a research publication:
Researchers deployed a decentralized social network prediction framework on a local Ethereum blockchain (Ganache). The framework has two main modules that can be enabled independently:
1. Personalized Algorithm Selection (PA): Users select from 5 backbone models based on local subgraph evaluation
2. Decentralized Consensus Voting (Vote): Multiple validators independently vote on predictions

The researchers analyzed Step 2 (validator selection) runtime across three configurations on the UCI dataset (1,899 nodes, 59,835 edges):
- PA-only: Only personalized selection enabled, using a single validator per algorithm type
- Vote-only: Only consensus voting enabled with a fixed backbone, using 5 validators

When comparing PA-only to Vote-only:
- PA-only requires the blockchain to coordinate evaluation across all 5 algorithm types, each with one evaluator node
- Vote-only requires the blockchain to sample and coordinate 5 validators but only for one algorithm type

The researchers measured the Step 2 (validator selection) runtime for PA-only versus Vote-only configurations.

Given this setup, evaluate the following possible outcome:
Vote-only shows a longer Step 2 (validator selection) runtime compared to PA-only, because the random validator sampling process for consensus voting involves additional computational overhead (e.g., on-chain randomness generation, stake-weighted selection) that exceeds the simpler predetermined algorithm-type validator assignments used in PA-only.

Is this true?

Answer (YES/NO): NO